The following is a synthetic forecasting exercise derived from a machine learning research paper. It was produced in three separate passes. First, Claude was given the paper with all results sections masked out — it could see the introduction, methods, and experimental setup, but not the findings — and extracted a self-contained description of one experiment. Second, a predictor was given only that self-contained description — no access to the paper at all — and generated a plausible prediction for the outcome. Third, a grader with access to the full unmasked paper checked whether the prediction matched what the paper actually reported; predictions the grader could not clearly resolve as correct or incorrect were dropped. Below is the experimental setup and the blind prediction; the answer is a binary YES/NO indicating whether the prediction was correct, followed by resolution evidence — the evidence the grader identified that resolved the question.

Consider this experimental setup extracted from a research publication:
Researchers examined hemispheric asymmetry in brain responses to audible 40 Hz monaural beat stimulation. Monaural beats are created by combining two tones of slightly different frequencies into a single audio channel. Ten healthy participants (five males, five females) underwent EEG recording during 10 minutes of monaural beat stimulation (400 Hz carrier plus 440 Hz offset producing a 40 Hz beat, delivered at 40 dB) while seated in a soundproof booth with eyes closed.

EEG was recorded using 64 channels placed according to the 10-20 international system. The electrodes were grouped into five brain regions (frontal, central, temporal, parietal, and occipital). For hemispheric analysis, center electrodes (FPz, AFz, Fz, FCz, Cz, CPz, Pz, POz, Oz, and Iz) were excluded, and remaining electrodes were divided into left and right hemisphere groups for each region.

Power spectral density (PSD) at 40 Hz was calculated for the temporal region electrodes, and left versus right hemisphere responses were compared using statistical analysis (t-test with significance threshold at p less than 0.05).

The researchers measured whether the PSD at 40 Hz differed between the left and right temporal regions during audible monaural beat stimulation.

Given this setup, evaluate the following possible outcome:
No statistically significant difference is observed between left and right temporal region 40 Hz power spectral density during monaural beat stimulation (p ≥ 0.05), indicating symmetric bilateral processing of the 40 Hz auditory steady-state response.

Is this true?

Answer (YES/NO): NO